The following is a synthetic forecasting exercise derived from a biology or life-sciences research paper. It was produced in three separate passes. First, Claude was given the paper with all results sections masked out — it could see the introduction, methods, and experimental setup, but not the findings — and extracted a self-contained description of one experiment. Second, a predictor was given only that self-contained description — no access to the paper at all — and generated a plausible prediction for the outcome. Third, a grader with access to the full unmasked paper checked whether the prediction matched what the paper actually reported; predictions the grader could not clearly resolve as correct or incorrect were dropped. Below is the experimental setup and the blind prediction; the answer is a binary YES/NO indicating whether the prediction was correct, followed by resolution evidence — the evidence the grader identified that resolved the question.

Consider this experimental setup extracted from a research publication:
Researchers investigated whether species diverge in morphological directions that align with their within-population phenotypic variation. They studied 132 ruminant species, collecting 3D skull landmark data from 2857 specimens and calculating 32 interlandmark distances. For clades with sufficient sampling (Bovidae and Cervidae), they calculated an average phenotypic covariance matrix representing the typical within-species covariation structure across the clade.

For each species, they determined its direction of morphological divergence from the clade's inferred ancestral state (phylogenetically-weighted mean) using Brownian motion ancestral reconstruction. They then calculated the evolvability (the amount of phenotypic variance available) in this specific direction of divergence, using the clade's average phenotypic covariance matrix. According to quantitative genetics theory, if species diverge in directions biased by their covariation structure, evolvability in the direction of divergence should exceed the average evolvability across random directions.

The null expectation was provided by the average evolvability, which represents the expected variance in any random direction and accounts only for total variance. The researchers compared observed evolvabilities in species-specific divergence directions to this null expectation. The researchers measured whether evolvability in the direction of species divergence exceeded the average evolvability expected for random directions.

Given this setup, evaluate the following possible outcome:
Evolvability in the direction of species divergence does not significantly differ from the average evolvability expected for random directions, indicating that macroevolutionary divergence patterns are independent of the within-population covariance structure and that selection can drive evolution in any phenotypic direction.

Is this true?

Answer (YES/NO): NO